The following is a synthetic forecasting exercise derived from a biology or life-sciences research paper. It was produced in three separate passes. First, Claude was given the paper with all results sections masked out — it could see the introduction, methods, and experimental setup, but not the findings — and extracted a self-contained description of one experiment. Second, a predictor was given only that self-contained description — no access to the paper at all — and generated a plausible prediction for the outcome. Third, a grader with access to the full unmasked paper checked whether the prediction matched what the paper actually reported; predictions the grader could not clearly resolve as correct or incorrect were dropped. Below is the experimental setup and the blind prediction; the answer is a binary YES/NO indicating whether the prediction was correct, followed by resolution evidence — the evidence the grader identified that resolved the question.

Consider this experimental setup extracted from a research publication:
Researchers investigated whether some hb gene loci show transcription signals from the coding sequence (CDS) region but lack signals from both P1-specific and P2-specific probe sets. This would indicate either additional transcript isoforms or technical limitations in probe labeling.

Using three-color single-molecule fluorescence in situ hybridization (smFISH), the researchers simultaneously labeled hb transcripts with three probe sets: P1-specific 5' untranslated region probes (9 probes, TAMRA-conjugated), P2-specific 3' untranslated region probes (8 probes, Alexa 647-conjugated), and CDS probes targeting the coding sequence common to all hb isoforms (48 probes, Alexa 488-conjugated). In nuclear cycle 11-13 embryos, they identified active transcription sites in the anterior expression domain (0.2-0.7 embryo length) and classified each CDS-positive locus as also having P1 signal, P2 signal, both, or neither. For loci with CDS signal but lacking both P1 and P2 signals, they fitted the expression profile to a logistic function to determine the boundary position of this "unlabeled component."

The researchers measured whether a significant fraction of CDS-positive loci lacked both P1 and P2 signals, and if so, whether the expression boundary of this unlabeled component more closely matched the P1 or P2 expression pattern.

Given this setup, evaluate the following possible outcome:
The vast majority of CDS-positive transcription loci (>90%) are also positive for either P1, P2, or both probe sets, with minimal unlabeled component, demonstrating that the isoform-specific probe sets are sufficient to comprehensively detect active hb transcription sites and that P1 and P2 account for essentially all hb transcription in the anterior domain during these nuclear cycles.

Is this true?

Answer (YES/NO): NO